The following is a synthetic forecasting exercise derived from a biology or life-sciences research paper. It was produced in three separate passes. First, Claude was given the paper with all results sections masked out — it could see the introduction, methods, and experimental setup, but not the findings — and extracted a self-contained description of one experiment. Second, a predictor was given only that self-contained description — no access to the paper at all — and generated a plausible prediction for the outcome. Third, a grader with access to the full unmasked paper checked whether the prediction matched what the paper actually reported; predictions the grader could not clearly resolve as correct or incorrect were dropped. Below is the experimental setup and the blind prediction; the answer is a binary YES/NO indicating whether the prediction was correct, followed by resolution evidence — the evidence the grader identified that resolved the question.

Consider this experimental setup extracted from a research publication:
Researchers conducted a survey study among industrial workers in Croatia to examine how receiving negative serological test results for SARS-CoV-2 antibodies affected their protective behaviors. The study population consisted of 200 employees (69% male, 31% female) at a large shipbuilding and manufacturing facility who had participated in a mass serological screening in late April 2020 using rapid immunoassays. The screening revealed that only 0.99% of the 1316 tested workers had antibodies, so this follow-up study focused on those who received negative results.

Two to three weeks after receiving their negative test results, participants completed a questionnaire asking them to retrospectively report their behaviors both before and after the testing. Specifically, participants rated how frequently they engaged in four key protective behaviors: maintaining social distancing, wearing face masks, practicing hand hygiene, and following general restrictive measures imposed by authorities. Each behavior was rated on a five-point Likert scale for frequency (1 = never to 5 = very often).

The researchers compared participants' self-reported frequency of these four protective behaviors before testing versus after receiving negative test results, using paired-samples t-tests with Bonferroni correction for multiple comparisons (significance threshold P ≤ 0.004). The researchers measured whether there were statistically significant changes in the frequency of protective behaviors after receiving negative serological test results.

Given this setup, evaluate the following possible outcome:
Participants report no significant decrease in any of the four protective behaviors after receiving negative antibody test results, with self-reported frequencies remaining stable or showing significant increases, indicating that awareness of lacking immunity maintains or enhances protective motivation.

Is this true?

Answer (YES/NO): NO